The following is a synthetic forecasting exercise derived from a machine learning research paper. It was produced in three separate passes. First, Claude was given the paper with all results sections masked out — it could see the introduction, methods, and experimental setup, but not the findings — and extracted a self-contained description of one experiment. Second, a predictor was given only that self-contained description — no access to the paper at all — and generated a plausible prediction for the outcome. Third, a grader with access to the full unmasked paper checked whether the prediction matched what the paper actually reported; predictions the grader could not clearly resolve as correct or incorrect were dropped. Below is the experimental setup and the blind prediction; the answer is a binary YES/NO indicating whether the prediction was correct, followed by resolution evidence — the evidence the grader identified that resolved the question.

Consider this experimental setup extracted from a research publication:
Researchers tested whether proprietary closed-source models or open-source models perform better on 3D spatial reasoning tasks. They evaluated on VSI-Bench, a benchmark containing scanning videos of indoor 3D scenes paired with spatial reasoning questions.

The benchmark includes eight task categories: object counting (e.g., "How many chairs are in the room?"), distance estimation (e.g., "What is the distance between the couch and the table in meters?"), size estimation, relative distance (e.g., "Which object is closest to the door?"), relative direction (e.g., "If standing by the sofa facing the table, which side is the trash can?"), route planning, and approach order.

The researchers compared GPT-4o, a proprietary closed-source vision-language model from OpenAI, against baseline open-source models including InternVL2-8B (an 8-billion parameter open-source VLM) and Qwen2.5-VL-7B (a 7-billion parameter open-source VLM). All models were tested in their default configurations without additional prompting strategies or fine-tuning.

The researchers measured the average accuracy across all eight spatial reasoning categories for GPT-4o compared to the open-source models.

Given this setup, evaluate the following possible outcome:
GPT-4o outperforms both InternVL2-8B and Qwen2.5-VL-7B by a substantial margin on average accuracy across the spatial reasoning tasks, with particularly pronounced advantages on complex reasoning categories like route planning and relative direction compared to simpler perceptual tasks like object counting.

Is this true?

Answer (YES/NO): NO